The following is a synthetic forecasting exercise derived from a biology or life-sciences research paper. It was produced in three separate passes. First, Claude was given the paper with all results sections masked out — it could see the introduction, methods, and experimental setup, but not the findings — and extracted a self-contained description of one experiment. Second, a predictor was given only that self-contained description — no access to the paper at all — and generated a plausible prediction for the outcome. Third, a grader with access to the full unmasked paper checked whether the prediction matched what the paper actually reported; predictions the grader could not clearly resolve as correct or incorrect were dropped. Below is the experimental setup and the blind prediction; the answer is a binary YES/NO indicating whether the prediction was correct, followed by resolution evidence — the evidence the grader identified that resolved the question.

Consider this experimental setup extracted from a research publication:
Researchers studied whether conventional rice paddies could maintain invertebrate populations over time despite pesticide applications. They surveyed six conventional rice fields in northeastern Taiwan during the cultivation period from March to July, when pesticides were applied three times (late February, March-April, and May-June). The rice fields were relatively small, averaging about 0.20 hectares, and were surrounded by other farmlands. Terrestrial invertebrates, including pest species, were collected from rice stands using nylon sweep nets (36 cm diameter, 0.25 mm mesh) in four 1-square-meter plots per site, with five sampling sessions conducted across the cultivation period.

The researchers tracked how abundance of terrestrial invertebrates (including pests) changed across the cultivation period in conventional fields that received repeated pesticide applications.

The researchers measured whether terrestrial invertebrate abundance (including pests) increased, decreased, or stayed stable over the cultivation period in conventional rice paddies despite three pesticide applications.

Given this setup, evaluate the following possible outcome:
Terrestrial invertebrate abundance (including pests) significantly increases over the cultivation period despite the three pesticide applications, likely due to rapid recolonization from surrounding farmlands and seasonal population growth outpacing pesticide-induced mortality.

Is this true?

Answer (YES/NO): YES